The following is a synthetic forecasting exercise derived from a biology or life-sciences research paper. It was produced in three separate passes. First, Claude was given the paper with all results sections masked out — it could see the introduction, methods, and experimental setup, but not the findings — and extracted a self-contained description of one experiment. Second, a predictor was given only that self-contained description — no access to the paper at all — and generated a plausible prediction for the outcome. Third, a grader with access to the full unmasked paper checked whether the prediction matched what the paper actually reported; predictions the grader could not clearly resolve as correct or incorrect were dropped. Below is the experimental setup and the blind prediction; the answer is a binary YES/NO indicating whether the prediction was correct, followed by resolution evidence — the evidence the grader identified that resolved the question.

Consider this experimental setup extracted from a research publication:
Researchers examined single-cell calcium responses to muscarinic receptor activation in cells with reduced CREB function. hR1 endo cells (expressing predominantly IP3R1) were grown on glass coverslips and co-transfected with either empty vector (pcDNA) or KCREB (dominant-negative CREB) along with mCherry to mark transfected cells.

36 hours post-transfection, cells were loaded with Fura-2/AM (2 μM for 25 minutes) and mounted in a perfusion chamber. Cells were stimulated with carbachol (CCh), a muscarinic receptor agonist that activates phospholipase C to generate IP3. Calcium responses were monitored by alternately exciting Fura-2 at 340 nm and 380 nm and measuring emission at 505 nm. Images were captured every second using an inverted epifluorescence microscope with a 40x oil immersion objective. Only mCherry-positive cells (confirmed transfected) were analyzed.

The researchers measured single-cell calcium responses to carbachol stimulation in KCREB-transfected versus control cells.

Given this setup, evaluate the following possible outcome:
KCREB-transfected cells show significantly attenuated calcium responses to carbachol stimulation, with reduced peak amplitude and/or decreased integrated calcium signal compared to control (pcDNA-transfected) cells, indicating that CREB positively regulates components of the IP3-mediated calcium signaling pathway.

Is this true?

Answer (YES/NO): YES